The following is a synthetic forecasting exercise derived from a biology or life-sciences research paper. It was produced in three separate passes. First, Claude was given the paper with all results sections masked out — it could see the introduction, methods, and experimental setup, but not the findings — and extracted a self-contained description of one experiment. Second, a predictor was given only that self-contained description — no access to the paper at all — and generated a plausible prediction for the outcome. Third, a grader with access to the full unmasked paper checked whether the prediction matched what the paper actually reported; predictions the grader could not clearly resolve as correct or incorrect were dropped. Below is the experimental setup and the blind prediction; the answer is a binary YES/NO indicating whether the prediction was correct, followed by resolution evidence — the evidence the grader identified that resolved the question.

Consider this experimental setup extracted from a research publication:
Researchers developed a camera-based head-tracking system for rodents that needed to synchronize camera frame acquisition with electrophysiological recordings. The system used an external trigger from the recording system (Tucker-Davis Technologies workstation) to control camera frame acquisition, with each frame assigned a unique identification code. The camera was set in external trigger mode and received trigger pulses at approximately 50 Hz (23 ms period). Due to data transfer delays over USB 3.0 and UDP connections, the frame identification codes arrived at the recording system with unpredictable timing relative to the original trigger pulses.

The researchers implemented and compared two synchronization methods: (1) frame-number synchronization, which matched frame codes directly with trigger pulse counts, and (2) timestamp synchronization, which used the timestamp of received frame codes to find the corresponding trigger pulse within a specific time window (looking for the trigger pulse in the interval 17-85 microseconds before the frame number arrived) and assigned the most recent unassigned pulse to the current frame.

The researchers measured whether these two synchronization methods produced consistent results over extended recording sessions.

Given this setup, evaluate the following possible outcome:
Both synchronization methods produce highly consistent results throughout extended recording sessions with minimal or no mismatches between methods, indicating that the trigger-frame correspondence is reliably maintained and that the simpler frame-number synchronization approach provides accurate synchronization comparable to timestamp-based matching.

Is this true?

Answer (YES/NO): YES